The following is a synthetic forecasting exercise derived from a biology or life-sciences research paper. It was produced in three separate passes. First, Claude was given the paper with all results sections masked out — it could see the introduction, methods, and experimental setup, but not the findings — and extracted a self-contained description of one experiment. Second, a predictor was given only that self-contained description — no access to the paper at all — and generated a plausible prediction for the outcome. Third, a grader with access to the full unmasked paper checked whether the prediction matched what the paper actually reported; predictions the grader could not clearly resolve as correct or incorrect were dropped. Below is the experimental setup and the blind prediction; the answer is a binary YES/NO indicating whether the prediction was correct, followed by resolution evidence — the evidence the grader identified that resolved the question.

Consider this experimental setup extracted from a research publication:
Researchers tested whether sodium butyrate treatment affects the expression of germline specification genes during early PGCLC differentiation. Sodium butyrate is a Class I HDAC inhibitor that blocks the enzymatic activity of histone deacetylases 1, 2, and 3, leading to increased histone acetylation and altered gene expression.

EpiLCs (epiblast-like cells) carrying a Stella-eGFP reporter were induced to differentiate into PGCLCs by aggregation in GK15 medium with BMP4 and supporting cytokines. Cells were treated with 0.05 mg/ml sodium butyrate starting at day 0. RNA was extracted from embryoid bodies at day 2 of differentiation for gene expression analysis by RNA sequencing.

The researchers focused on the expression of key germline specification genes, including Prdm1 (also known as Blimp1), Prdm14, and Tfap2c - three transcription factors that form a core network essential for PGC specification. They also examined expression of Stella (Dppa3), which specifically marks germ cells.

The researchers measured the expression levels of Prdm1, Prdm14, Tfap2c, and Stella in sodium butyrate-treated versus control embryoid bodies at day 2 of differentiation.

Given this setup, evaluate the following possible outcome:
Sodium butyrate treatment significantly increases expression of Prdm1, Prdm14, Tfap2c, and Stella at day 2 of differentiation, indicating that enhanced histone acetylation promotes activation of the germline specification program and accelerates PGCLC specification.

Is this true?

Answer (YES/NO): NO